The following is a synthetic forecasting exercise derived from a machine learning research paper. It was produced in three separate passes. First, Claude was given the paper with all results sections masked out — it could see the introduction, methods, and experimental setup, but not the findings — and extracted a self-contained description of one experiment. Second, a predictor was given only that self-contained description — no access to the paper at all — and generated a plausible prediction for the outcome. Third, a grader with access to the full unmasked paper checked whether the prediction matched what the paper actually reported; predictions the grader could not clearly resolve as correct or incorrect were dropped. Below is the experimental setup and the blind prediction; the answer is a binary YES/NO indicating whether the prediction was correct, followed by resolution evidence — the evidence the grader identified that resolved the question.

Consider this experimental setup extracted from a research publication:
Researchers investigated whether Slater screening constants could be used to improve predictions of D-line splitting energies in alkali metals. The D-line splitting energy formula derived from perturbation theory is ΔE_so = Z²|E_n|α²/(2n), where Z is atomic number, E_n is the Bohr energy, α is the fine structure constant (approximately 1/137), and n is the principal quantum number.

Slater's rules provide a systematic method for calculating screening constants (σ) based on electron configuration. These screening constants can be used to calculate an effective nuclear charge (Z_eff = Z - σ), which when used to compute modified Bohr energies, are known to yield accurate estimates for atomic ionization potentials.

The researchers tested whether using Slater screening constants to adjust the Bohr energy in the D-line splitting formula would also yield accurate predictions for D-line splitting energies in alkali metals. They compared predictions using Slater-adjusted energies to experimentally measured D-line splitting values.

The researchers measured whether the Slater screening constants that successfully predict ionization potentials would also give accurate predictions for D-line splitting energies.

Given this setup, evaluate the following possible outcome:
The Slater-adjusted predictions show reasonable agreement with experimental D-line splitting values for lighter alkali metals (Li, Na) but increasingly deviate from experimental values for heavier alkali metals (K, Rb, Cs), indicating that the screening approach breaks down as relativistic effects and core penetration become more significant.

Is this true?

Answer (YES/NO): NO